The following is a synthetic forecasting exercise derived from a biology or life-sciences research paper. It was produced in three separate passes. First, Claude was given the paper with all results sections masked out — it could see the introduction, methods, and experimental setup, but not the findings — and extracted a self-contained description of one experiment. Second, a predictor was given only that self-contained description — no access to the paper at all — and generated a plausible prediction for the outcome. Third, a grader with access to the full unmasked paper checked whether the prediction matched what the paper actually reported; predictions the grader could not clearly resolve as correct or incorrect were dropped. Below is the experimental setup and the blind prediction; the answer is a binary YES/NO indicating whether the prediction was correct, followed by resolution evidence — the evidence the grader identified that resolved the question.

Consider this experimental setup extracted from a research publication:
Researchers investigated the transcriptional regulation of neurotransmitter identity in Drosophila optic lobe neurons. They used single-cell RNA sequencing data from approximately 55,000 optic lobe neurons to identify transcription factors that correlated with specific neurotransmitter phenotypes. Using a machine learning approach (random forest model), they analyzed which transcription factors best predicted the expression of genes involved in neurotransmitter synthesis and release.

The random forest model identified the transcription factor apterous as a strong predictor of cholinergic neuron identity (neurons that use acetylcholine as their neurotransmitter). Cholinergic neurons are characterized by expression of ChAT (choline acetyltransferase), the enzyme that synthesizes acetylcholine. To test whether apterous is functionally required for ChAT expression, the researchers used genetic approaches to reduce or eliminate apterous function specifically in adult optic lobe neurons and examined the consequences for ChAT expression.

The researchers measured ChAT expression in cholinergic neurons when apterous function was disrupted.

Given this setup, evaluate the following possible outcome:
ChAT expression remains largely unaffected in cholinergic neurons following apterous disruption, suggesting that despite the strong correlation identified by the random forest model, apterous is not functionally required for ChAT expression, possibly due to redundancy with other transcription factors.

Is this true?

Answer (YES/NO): NO